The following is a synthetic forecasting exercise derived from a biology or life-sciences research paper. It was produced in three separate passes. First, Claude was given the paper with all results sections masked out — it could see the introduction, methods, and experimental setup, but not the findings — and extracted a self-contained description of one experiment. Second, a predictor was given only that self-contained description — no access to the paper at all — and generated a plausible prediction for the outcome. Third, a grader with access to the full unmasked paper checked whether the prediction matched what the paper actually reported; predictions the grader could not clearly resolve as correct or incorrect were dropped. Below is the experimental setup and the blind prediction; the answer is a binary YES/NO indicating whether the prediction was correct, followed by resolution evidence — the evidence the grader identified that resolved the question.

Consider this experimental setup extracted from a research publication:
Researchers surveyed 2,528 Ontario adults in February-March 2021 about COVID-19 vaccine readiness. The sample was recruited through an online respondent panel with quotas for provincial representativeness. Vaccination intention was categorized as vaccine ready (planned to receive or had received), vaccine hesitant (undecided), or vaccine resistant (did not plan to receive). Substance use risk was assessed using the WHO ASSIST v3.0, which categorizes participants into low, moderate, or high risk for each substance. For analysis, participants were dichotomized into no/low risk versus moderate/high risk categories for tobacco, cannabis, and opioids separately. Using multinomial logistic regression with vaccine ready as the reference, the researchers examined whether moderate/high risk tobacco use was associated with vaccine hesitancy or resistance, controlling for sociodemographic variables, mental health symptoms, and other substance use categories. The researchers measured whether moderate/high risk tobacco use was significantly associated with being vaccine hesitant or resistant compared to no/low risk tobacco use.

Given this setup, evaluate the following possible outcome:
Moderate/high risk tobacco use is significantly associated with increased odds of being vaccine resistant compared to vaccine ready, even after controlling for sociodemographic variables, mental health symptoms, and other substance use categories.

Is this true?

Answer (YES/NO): NO